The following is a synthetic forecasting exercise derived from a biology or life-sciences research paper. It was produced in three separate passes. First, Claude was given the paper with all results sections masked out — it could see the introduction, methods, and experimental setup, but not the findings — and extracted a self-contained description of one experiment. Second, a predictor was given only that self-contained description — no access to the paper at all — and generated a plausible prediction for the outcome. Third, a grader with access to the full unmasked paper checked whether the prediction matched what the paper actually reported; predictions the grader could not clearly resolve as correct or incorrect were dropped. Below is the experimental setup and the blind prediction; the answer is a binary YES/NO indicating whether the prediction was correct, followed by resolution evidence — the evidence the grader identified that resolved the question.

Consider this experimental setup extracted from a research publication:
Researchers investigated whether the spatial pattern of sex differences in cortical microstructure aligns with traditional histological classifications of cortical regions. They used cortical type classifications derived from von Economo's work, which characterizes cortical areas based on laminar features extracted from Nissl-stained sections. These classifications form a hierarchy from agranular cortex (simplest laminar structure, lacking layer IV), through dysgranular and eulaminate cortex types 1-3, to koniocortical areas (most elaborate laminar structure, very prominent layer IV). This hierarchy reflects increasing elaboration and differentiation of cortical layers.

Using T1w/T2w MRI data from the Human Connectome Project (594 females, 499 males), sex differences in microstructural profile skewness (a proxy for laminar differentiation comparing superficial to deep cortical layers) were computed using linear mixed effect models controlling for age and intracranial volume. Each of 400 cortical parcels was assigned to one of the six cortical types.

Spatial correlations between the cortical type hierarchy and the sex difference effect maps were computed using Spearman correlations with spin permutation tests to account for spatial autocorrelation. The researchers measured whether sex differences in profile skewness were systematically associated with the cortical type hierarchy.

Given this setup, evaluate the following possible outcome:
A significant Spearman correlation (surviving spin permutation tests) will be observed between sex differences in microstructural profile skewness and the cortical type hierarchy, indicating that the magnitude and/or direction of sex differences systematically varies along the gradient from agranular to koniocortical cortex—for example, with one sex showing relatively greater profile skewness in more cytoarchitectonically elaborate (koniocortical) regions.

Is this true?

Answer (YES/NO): YES